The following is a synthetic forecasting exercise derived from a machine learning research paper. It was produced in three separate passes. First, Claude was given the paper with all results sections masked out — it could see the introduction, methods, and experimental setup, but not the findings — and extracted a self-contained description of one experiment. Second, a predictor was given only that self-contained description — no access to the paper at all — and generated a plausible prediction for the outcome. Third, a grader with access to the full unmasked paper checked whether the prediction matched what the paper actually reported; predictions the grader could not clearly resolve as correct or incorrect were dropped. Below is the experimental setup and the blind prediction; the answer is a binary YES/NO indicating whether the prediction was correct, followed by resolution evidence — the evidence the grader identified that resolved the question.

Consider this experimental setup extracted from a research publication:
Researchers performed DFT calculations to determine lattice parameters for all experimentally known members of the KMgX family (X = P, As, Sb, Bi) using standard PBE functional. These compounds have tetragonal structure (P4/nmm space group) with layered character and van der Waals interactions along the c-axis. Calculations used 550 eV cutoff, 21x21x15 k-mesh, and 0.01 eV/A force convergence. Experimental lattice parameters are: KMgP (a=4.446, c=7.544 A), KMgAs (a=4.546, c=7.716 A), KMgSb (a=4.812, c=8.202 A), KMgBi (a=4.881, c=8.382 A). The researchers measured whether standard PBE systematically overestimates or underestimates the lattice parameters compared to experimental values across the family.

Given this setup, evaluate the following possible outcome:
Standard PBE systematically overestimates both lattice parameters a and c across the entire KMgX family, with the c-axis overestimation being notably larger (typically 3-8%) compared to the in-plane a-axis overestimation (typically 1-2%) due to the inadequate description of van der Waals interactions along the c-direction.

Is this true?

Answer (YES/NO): NO